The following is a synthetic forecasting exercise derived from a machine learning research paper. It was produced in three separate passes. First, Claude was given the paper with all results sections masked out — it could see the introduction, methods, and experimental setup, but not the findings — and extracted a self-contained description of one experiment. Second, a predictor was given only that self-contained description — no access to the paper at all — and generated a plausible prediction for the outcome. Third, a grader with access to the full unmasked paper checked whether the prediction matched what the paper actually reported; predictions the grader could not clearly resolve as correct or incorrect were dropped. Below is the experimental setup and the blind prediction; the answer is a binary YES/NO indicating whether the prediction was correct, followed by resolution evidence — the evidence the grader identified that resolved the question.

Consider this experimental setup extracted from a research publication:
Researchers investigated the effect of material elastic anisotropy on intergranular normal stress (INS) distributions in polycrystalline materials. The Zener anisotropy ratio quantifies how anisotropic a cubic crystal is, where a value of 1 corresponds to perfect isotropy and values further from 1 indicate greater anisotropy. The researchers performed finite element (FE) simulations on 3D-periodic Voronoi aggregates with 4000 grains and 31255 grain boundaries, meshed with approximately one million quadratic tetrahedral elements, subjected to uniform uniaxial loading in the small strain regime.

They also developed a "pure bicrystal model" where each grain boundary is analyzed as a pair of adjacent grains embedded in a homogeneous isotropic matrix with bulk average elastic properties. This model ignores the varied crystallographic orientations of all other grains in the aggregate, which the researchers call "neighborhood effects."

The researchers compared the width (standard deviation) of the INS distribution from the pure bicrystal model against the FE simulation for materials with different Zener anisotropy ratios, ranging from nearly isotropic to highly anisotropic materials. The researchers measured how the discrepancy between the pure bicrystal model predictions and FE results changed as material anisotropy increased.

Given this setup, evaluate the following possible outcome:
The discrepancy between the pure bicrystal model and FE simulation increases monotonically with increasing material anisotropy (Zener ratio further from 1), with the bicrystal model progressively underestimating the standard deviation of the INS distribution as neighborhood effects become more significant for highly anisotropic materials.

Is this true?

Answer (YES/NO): NO